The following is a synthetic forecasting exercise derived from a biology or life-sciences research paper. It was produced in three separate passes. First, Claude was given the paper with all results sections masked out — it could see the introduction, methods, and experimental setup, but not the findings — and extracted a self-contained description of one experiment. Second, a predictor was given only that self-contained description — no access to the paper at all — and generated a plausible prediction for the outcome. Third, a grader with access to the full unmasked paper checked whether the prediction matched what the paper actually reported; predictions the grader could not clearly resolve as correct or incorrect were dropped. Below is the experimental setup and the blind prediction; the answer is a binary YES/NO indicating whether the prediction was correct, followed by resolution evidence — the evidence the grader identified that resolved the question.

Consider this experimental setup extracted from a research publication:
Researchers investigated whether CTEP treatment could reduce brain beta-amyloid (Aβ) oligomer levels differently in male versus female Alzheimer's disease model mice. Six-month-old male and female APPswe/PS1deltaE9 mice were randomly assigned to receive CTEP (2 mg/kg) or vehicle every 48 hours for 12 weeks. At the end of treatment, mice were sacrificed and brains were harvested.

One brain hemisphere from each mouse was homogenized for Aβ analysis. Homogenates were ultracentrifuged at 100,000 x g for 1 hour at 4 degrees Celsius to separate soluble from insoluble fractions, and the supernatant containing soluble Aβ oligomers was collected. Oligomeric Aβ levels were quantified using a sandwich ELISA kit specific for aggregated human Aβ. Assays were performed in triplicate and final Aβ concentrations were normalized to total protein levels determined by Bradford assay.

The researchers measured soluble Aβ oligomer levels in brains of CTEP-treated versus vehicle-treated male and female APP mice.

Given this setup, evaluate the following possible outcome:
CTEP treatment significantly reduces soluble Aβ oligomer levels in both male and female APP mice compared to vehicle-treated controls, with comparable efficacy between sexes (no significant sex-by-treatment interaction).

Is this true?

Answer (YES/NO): NO